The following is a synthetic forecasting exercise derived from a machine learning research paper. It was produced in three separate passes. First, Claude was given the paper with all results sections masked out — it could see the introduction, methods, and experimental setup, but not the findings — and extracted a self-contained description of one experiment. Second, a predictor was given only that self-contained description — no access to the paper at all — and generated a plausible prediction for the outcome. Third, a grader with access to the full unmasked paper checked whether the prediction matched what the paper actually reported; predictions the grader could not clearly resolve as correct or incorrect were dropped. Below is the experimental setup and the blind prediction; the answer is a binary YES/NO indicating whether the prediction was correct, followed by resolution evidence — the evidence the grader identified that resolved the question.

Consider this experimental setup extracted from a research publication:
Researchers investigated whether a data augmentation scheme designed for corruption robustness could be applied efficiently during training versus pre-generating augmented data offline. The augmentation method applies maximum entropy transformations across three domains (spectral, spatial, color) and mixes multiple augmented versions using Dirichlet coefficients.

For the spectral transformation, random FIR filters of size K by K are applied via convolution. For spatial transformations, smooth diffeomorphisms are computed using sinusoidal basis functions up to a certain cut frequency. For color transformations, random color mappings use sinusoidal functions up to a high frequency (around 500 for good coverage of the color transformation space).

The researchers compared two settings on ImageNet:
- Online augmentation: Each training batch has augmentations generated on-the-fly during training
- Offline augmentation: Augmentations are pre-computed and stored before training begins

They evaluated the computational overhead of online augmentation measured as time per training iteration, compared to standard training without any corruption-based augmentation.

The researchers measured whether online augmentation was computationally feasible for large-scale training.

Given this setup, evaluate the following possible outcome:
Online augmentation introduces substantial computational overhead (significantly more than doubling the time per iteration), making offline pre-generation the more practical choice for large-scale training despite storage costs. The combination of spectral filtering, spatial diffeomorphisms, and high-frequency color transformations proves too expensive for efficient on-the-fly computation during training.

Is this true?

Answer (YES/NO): NO